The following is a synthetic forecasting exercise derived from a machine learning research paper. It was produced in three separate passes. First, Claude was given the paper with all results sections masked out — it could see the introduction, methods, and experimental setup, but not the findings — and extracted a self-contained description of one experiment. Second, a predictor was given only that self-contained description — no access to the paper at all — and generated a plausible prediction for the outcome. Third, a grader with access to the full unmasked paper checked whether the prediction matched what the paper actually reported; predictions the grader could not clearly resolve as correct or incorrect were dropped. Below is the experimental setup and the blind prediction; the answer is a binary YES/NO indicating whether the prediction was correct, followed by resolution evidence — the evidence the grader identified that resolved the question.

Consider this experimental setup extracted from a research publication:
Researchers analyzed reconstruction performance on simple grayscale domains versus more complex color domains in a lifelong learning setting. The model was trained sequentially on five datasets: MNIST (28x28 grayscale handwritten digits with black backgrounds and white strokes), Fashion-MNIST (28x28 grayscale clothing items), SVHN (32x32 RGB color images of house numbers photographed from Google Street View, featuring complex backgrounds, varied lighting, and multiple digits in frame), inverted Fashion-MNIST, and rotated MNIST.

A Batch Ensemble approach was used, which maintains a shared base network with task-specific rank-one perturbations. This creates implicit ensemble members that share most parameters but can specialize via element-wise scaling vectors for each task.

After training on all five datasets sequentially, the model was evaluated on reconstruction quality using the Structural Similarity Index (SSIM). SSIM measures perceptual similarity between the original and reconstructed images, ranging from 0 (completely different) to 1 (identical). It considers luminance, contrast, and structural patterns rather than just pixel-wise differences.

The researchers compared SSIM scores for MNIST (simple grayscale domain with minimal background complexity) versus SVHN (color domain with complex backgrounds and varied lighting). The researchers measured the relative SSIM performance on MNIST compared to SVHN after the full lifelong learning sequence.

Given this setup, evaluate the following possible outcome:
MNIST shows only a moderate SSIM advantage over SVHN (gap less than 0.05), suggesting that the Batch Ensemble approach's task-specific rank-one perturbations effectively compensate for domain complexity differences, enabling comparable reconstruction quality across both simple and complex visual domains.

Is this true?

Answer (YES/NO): NO